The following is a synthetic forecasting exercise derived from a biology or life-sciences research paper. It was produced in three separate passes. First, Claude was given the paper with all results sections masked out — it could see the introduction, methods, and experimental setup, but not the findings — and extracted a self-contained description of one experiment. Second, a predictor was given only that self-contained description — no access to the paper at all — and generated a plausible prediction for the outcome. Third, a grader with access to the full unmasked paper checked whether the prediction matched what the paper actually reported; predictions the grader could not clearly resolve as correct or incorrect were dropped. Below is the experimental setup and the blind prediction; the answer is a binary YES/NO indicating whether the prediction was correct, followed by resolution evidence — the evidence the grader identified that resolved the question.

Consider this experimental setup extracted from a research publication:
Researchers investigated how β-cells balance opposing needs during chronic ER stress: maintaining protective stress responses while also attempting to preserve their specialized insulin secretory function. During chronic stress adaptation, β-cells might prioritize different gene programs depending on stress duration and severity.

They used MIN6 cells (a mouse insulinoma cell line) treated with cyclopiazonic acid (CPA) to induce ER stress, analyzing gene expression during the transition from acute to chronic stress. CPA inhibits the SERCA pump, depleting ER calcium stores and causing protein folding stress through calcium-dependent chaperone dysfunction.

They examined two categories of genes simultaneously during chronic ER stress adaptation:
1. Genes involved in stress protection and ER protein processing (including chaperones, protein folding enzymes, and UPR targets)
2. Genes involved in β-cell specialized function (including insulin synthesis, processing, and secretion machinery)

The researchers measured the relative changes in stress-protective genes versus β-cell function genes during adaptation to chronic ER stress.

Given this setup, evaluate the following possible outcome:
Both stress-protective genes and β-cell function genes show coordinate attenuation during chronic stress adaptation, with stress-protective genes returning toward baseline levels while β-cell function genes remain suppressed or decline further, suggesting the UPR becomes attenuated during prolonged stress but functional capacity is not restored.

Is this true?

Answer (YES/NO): NO